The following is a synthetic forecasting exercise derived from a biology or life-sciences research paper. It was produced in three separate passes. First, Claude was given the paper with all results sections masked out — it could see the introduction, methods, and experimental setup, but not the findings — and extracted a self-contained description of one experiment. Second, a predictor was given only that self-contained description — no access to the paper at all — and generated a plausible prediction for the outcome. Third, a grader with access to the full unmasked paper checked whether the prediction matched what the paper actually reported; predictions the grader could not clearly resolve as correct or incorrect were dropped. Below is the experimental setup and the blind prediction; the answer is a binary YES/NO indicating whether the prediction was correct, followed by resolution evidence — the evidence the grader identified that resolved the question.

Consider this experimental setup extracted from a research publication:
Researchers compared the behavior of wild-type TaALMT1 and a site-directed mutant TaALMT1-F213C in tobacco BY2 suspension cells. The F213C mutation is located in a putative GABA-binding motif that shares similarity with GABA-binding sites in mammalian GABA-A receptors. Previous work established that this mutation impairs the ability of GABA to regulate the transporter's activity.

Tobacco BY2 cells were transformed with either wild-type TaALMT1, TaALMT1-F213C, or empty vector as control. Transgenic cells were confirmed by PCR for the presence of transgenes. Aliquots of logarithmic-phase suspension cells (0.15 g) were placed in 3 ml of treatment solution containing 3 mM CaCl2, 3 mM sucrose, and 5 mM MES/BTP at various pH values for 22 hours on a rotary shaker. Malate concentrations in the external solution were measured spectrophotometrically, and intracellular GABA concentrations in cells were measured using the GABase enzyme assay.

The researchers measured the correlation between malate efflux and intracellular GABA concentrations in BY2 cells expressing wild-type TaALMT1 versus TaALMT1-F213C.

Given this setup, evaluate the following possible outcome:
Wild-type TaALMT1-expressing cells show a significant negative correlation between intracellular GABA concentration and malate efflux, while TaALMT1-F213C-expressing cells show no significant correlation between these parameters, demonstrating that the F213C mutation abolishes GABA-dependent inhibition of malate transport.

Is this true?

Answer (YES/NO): YES